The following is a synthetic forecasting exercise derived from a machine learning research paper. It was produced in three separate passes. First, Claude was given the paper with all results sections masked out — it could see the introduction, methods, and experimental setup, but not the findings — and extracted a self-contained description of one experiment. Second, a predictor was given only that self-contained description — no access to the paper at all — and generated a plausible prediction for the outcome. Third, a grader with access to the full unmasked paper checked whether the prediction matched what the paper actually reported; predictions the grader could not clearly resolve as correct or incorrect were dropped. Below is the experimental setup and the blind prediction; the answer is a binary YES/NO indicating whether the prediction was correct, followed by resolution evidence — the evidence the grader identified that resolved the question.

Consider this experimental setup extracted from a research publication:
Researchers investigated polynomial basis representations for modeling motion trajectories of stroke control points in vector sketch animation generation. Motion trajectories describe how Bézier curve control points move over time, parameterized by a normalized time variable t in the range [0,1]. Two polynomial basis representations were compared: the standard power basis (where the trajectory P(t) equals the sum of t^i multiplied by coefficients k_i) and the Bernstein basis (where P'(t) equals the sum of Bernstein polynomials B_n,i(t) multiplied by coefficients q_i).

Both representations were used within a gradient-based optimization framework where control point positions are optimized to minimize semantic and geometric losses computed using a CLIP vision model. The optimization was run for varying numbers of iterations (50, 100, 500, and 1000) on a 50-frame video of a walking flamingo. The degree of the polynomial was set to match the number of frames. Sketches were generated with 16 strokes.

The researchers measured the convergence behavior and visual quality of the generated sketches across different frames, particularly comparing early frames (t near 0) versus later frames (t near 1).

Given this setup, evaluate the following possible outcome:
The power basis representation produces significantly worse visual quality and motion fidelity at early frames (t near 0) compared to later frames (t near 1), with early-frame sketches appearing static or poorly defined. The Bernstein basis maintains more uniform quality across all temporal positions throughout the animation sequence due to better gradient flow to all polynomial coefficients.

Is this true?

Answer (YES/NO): NO